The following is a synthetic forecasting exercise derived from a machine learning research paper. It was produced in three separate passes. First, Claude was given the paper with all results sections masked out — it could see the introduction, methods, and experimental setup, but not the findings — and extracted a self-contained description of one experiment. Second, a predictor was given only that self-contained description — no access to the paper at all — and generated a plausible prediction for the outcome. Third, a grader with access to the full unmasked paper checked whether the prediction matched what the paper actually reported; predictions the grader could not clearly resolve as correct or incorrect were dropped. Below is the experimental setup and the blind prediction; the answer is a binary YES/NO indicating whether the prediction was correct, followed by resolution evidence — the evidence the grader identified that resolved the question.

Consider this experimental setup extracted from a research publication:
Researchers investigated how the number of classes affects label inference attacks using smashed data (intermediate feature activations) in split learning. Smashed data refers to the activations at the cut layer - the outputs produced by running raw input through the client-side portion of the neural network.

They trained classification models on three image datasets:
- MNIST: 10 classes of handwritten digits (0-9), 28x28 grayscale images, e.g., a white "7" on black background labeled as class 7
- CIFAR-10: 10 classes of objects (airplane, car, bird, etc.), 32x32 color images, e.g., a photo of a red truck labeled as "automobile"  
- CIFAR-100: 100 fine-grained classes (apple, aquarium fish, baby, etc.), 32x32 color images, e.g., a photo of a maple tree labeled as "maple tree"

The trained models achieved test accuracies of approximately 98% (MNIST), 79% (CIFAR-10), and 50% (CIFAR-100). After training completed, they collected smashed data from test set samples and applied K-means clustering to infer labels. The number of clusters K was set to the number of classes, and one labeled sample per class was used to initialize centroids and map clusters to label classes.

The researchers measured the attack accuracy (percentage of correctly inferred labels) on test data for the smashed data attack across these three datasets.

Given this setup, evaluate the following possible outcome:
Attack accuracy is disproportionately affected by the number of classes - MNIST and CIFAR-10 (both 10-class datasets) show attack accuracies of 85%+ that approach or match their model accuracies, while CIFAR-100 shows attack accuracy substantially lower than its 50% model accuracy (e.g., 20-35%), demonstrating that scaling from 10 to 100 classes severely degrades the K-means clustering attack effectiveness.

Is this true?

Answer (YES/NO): NO